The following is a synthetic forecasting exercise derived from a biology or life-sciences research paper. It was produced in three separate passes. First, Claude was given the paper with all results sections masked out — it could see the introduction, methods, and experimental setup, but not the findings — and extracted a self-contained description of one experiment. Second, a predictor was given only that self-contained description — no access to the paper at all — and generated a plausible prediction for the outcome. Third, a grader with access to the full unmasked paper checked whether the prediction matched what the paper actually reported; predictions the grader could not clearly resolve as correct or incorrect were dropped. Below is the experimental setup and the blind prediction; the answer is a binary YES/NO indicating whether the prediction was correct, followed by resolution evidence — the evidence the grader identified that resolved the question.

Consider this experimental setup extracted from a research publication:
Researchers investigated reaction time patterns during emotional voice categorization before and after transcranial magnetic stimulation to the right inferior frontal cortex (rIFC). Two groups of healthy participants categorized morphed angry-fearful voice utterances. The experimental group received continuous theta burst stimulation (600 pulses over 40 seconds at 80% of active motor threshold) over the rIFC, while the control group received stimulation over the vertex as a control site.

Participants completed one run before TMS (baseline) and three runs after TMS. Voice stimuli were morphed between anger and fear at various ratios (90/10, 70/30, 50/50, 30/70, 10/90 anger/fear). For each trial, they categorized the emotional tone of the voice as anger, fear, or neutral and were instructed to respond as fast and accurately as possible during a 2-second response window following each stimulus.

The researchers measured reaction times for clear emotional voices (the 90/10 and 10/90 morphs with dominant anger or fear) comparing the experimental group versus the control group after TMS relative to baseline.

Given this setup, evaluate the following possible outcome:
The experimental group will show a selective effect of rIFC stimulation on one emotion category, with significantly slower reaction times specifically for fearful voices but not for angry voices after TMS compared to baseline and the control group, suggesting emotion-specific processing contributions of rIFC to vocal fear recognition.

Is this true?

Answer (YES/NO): NO